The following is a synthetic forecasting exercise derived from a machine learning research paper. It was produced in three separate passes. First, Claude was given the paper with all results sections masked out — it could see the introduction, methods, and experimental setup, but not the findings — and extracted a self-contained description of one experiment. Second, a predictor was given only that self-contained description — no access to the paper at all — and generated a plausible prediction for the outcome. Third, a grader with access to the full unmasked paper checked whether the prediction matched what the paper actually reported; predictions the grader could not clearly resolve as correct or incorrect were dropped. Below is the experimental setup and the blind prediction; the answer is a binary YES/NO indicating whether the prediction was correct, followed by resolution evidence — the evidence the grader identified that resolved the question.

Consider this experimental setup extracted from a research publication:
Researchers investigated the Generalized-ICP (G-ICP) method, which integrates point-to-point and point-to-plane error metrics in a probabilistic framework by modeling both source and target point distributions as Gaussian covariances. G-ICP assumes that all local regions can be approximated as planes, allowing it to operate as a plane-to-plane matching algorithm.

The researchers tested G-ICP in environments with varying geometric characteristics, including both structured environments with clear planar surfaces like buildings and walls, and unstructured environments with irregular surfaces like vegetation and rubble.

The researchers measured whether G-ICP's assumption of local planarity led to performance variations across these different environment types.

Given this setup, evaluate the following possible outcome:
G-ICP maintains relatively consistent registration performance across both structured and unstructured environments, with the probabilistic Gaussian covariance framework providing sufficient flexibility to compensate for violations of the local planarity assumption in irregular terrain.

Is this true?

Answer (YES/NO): NO